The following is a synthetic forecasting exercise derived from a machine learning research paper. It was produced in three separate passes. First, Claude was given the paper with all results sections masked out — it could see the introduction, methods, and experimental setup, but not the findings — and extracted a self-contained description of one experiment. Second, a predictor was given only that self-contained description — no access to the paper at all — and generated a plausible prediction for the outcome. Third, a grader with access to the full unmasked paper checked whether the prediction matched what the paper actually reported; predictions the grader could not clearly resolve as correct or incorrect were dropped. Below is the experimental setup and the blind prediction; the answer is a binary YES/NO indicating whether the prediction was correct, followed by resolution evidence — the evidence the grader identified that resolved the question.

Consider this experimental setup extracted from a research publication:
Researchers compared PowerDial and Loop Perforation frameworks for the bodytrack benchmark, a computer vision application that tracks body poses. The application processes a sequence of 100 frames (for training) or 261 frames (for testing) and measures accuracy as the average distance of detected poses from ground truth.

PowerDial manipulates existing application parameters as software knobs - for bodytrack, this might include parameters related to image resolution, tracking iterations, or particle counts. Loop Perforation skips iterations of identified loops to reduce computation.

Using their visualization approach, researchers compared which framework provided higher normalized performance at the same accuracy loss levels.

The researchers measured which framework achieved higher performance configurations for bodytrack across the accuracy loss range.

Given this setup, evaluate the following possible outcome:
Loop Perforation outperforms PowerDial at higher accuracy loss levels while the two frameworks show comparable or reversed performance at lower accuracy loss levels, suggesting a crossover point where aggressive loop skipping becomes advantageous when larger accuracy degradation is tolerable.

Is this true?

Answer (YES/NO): NO